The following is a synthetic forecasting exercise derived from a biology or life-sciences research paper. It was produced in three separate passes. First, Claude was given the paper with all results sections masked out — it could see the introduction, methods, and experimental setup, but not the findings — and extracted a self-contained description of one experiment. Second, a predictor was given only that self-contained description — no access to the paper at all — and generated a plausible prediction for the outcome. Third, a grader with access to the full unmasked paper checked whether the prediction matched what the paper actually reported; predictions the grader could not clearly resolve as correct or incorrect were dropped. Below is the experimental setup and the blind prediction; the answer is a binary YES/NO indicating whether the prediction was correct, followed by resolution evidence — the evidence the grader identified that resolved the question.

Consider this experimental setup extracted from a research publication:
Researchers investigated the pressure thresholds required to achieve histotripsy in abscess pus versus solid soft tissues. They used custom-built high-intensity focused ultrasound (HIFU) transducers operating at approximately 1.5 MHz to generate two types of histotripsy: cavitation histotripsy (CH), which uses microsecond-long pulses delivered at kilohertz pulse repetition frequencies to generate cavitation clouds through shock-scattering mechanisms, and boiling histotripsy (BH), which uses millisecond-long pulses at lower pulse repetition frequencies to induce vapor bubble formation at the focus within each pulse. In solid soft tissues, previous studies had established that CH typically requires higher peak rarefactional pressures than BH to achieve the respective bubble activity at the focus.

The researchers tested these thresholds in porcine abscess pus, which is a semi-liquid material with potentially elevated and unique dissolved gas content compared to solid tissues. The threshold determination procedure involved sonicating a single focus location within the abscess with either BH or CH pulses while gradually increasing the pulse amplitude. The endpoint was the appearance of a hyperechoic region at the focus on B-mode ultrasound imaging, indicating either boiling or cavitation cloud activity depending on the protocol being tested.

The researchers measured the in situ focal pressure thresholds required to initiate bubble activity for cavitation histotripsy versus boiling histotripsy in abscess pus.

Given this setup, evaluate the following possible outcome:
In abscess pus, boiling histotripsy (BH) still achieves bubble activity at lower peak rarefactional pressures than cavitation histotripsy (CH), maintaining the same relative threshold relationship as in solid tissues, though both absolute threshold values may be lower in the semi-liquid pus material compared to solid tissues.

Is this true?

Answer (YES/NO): NO